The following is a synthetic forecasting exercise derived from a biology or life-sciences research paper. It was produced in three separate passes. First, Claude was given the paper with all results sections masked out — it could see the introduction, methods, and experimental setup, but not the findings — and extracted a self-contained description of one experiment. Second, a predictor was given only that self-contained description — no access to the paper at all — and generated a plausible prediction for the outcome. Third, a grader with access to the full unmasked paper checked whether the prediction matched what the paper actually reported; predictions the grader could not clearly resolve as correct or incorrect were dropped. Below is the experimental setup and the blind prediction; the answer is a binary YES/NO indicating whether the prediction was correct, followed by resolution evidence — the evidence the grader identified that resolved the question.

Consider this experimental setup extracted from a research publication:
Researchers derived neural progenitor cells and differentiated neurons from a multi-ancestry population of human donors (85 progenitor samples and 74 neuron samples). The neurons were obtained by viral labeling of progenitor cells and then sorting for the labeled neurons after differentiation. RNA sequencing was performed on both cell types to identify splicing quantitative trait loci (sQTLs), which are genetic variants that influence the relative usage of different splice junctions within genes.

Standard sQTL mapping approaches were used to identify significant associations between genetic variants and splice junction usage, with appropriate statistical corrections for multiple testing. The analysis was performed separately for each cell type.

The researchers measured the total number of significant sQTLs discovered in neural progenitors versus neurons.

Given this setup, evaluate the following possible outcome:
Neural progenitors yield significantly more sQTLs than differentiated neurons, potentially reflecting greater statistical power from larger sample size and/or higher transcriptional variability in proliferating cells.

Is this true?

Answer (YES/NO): YES